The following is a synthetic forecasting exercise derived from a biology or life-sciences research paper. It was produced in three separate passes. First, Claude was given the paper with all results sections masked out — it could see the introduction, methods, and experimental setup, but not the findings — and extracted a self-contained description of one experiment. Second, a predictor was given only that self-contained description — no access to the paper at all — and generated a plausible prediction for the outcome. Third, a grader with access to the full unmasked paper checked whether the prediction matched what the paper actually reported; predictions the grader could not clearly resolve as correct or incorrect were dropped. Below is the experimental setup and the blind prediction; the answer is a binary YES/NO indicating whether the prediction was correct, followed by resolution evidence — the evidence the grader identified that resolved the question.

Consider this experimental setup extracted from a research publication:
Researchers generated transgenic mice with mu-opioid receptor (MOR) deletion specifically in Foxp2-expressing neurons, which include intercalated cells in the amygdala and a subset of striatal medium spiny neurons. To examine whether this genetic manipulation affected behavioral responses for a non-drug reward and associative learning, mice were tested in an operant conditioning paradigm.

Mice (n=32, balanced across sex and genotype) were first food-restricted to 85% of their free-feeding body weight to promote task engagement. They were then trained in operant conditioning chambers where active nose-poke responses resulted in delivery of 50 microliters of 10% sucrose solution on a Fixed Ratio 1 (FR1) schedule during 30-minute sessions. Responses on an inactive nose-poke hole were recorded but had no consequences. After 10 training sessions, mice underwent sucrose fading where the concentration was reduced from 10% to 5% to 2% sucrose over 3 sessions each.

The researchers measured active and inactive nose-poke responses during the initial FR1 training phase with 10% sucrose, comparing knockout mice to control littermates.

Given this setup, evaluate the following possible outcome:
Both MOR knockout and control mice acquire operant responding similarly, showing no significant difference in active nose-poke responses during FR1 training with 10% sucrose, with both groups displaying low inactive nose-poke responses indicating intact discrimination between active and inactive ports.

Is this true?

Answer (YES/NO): YES